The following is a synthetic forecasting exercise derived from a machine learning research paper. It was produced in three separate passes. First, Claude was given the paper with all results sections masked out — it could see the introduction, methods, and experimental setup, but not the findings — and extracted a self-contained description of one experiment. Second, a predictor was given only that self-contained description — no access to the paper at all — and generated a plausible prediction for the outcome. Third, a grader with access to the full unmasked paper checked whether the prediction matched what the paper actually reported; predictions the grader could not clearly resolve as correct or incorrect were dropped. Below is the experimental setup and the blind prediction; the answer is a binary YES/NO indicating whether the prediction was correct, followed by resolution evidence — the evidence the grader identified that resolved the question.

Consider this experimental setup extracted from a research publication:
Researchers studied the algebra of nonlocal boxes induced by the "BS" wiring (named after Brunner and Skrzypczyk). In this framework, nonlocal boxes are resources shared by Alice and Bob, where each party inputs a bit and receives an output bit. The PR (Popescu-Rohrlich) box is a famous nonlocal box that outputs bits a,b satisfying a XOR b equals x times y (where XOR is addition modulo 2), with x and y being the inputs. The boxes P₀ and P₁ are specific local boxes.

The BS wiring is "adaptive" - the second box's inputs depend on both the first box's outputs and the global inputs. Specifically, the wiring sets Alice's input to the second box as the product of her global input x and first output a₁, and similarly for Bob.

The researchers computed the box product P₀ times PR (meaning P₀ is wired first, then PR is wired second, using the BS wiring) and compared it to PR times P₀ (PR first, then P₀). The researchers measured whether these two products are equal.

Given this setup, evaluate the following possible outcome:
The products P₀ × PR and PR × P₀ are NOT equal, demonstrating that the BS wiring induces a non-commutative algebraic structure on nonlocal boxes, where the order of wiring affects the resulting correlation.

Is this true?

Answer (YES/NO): YES